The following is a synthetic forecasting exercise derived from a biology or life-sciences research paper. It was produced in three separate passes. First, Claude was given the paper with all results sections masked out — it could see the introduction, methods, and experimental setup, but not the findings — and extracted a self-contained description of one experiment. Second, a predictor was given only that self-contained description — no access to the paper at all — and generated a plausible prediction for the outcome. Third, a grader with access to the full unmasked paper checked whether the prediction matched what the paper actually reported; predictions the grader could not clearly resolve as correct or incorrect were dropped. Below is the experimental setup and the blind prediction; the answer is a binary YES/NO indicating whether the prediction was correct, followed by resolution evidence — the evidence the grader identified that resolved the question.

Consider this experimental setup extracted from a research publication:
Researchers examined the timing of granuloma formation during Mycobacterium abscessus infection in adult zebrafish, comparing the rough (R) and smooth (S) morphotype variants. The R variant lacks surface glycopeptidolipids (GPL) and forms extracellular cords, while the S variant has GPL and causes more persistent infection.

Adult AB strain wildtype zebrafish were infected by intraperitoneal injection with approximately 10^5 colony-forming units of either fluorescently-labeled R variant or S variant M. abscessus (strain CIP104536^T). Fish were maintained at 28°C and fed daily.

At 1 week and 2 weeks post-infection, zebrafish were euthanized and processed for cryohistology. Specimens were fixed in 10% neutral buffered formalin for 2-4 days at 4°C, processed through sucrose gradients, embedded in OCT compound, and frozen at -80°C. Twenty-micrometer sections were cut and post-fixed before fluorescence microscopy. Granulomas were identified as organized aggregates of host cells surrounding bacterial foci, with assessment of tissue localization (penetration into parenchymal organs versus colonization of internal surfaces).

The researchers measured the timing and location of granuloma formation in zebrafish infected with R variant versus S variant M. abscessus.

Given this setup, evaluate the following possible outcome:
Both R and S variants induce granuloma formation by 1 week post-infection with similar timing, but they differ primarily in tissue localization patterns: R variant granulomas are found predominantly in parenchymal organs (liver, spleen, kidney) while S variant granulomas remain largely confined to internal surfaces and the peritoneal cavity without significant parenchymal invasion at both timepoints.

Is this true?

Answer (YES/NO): NO